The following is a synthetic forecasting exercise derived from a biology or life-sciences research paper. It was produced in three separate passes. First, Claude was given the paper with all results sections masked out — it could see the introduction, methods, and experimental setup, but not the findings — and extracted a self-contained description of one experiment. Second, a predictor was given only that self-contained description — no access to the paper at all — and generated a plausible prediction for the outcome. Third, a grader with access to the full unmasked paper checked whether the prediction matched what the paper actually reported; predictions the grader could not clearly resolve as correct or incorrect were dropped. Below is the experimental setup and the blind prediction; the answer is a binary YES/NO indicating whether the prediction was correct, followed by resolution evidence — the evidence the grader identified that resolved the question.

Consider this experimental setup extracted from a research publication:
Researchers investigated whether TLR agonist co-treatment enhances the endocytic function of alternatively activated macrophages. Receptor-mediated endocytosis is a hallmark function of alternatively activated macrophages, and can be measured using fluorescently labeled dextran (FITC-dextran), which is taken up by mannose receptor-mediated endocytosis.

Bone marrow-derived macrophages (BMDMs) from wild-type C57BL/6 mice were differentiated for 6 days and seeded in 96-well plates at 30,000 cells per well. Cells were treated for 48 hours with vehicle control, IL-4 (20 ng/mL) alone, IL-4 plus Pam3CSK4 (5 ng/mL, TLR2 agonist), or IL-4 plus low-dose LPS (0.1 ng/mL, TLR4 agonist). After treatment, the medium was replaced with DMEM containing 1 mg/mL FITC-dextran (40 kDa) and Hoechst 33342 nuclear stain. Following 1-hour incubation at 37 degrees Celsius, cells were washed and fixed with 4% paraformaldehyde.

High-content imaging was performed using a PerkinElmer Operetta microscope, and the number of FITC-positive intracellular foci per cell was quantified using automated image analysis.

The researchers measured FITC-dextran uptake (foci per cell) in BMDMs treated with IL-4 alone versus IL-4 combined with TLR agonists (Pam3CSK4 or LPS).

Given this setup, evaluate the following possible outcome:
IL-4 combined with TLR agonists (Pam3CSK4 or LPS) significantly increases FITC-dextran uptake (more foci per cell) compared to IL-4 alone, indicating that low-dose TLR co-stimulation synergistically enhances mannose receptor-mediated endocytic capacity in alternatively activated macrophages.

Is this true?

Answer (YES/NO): YES